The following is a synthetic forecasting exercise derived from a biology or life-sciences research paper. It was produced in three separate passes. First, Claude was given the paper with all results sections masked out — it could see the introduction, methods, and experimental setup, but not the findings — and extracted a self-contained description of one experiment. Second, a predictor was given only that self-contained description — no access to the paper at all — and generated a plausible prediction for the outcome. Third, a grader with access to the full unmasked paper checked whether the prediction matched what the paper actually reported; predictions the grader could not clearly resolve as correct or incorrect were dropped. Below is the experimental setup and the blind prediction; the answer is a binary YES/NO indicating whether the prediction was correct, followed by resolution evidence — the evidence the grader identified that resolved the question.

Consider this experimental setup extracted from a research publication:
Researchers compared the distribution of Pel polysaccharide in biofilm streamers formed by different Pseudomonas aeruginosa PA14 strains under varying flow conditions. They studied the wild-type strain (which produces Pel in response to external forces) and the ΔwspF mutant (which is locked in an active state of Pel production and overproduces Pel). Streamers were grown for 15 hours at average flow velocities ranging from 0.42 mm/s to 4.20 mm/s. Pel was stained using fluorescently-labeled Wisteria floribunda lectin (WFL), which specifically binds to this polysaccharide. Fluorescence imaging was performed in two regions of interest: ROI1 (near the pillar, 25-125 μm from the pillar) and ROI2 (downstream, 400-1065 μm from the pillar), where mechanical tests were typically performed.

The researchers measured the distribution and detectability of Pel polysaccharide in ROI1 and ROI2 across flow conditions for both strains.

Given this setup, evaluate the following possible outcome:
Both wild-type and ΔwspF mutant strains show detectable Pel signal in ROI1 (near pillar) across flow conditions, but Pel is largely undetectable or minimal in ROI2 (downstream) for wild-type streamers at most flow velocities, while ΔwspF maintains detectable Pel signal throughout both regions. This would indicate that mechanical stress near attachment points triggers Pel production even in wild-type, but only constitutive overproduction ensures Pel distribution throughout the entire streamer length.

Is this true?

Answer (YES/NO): NO